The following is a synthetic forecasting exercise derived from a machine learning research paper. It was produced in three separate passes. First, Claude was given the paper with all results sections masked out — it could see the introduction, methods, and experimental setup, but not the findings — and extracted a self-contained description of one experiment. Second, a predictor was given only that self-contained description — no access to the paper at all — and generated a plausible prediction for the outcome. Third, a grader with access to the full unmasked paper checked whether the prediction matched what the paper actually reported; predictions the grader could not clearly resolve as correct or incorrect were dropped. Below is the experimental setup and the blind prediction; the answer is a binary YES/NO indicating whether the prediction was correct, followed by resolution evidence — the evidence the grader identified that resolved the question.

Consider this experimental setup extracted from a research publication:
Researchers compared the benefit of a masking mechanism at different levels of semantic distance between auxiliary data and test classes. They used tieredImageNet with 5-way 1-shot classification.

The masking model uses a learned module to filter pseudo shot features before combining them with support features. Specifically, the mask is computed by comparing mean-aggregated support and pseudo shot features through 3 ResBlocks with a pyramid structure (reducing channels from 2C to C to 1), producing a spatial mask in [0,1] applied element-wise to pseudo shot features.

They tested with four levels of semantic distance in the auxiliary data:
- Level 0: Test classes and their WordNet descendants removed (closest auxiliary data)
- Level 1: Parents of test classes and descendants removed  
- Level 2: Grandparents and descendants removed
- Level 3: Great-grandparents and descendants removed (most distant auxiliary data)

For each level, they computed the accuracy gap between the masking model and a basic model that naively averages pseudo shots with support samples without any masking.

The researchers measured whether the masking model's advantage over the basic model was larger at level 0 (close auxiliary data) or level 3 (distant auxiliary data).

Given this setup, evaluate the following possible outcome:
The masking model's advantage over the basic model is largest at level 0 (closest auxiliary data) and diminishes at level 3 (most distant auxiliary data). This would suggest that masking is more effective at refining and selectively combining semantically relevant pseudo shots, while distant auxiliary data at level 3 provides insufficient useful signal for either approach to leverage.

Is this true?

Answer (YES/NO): NO